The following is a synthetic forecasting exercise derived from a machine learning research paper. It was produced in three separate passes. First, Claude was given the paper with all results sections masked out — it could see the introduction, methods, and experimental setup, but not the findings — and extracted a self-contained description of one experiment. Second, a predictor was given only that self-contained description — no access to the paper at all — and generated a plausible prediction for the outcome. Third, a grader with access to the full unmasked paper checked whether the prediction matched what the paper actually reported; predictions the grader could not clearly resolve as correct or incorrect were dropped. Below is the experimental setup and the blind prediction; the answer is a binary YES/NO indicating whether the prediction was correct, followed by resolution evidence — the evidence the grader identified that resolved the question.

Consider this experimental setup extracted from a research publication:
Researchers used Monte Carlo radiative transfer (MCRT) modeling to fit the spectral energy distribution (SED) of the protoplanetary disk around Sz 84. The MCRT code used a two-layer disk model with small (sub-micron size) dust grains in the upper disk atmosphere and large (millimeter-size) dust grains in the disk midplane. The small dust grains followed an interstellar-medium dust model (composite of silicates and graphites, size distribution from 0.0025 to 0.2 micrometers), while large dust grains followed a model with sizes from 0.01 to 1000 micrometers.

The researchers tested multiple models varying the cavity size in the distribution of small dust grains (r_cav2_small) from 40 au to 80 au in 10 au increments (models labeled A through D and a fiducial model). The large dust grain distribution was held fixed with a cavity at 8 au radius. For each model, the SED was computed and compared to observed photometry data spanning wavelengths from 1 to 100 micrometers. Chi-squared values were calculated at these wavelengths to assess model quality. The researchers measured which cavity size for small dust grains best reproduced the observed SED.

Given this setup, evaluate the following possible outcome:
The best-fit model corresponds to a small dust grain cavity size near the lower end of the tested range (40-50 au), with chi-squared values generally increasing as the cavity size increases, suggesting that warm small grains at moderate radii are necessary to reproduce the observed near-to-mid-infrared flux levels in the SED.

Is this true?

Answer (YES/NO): NO